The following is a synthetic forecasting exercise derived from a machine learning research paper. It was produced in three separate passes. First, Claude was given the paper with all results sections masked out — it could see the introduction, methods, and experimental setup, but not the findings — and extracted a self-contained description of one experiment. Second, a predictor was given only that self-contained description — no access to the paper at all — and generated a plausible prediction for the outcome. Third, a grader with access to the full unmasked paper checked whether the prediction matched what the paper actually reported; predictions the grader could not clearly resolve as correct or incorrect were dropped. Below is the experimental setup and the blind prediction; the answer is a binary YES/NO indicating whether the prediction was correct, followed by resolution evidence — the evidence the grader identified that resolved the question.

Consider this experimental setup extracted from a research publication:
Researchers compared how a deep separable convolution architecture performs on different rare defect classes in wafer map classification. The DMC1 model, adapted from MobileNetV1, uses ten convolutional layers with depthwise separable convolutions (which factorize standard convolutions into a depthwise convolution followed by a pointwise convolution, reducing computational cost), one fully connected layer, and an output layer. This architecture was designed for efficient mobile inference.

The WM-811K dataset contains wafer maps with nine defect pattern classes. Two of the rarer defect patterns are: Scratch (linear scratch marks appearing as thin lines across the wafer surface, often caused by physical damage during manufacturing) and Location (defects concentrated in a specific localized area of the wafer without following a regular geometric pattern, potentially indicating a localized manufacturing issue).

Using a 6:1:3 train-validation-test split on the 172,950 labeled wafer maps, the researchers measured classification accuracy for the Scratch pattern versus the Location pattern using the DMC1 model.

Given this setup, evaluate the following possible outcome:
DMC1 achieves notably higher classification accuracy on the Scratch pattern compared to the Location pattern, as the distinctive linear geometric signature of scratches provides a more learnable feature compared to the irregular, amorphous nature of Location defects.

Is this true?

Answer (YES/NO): NO